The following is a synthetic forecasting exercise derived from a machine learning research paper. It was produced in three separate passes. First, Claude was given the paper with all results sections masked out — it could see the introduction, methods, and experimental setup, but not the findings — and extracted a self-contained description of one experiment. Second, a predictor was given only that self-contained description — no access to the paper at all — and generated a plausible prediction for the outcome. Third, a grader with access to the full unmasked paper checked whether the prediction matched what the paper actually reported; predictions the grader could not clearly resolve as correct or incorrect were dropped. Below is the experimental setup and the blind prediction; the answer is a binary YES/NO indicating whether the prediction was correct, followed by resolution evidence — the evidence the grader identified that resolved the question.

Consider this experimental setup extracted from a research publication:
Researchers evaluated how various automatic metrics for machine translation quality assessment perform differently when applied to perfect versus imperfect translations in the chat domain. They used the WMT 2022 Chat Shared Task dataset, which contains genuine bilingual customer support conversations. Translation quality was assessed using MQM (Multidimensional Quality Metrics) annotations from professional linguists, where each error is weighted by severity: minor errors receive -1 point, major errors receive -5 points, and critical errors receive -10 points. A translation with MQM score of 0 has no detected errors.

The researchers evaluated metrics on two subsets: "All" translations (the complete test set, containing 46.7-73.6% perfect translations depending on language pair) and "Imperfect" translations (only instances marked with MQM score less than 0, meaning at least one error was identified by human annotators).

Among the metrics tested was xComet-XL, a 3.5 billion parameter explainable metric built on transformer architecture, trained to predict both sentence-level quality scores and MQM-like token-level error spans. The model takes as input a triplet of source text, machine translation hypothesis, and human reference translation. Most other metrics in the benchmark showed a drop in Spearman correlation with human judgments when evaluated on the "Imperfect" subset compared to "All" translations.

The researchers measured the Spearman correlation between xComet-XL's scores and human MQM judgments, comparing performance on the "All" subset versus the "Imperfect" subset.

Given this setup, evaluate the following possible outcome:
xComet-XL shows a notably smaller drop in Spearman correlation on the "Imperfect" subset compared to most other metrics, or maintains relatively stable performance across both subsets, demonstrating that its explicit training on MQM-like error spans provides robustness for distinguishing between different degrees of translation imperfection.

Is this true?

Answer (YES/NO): NO